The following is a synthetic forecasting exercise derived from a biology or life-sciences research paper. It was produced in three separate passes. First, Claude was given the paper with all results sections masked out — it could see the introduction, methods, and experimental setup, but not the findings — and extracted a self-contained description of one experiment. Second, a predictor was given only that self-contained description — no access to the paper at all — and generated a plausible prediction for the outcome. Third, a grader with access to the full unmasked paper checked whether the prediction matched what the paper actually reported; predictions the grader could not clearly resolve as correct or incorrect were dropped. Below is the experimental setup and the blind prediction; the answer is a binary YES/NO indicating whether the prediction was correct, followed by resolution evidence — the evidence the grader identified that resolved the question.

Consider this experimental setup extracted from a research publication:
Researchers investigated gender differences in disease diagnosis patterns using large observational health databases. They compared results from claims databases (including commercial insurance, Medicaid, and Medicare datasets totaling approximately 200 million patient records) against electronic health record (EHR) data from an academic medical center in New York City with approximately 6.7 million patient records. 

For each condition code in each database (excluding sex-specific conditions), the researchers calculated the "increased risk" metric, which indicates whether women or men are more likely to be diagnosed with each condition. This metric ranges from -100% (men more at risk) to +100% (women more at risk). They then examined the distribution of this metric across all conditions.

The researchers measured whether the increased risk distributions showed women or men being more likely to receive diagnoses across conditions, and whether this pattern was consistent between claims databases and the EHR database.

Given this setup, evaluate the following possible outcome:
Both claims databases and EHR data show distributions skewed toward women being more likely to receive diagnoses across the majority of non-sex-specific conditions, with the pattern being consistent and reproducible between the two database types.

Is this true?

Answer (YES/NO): NO